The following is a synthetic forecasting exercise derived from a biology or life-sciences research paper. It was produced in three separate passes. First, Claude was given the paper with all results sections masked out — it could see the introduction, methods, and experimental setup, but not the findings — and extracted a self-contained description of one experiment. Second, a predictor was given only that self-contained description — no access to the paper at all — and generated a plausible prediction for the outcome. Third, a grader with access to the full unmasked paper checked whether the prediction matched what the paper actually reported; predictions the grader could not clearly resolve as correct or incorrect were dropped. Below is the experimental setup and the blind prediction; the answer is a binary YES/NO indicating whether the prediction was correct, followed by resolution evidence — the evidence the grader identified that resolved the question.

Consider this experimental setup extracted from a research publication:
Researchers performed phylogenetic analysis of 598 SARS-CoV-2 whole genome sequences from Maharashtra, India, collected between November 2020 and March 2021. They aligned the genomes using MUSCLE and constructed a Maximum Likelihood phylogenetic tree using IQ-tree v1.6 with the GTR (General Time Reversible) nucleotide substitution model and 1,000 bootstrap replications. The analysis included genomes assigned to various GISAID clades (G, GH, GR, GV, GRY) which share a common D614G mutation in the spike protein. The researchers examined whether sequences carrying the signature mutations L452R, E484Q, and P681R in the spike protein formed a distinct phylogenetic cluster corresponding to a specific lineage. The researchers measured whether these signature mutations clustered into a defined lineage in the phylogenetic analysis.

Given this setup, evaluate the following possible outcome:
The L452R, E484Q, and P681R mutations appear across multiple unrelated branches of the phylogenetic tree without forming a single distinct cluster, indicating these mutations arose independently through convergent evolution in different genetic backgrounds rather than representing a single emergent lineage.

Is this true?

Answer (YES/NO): NO